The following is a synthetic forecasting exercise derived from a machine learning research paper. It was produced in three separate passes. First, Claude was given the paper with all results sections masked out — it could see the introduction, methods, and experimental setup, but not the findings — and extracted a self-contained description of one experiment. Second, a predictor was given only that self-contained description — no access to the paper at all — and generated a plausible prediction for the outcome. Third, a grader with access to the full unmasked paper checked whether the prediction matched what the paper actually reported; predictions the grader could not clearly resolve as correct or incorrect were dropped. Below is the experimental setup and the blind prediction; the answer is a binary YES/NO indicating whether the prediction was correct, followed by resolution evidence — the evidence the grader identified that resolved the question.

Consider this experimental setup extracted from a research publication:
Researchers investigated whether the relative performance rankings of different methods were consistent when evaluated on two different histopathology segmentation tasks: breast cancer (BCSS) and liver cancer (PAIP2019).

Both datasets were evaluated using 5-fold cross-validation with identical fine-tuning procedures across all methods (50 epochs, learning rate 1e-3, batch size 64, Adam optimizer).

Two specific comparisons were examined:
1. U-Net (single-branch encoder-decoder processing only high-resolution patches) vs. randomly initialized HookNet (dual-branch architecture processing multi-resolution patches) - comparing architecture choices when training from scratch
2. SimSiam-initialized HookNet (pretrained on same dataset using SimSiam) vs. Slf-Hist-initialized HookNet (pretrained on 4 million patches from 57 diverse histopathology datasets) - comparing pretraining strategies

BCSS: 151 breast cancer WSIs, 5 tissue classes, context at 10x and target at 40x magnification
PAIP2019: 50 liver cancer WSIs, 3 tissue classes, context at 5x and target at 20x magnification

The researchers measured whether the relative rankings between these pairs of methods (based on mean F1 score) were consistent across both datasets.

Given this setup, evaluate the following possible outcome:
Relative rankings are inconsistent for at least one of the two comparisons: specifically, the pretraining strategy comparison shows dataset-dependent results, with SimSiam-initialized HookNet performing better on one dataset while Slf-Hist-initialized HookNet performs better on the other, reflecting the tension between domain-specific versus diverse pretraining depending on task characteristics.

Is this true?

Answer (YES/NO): YES